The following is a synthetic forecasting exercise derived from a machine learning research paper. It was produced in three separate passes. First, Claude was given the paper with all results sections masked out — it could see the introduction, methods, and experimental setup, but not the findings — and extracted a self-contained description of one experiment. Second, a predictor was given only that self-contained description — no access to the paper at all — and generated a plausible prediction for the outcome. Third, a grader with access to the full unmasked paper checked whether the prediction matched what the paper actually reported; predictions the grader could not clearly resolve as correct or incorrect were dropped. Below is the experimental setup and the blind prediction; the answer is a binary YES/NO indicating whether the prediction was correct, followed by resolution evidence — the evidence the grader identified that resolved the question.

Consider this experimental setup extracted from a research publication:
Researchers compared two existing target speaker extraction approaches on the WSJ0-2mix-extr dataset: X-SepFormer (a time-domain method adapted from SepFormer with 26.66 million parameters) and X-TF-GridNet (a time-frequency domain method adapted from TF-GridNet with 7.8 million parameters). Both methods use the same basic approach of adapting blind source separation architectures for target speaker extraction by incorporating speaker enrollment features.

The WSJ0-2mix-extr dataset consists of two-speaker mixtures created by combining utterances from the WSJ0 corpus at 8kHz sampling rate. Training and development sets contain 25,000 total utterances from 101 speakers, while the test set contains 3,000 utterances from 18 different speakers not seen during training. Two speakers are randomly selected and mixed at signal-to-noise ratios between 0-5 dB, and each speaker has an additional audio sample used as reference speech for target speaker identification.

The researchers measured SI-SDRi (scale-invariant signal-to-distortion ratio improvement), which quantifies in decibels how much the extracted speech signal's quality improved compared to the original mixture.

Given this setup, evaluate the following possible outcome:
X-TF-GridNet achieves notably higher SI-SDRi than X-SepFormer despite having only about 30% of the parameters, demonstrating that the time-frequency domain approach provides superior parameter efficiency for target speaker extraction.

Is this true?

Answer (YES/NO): YES